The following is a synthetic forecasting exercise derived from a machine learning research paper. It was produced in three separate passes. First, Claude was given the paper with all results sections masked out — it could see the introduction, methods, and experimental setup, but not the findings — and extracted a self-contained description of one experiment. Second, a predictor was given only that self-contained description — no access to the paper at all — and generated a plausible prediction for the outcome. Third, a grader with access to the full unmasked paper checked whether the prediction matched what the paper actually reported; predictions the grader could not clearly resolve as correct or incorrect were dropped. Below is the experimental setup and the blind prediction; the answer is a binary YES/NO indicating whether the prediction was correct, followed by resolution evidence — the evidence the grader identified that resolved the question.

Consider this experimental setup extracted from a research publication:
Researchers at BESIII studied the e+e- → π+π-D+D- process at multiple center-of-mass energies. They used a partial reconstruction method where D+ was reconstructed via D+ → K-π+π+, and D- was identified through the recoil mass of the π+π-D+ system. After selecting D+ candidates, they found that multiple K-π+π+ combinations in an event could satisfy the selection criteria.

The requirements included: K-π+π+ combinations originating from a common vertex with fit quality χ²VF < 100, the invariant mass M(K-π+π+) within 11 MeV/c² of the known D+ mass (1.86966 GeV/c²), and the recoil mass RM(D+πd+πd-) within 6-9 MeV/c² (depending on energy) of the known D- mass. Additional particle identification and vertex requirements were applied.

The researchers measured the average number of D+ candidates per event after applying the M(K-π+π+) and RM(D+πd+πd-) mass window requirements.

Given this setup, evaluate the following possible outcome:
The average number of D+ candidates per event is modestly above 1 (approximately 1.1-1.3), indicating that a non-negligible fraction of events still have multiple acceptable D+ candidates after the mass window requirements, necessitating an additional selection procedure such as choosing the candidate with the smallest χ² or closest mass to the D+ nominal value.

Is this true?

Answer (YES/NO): NO